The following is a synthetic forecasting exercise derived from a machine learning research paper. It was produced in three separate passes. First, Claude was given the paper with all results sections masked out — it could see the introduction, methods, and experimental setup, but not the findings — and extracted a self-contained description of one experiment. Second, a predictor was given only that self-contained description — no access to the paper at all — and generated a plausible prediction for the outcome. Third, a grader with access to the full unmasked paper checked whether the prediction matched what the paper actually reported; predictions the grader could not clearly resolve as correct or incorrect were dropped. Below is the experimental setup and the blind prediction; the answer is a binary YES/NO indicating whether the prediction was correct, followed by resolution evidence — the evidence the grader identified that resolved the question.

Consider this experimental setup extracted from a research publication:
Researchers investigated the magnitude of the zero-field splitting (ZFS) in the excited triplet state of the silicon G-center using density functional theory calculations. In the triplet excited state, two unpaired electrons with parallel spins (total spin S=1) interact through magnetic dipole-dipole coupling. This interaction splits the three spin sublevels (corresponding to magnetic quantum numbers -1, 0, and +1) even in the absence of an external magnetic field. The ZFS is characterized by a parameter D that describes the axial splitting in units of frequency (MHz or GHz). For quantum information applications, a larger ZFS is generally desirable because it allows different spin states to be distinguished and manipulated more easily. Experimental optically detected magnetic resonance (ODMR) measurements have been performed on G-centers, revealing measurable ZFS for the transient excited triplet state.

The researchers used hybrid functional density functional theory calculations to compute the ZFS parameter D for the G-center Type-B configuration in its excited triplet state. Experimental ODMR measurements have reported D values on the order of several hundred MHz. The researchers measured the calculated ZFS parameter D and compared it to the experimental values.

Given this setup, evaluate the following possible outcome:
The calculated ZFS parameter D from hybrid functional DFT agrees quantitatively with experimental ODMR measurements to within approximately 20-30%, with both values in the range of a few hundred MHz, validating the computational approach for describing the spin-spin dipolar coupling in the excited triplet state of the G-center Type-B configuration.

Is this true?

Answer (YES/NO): NO